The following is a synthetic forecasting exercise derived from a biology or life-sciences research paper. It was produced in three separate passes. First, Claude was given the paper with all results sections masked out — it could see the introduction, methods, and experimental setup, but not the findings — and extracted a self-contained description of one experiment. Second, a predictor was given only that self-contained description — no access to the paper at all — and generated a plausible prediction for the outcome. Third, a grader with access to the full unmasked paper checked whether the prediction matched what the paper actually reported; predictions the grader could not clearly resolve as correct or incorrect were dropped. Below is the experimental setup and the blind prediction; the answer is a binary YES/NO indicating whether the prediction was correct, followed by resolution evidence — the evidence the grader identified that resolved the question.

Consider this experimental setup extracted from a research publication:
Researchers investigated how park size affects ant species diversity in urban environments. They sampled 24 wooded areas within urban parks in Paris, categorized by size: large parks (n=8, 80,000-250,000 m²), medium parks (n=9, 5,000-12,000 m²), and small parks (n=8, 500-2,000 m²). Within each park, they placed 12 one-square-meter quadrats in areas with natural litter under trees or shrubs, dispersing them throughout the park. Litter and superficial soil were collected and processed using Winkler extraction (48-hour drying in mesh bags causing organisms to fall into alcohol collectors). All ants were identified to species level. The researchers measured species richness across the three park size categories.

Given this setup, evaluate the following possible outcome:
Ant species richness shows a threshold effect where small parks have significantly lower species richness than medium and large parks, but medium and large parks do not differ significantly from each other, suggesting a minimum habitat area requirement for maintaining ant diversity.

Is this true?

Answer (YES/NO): NO